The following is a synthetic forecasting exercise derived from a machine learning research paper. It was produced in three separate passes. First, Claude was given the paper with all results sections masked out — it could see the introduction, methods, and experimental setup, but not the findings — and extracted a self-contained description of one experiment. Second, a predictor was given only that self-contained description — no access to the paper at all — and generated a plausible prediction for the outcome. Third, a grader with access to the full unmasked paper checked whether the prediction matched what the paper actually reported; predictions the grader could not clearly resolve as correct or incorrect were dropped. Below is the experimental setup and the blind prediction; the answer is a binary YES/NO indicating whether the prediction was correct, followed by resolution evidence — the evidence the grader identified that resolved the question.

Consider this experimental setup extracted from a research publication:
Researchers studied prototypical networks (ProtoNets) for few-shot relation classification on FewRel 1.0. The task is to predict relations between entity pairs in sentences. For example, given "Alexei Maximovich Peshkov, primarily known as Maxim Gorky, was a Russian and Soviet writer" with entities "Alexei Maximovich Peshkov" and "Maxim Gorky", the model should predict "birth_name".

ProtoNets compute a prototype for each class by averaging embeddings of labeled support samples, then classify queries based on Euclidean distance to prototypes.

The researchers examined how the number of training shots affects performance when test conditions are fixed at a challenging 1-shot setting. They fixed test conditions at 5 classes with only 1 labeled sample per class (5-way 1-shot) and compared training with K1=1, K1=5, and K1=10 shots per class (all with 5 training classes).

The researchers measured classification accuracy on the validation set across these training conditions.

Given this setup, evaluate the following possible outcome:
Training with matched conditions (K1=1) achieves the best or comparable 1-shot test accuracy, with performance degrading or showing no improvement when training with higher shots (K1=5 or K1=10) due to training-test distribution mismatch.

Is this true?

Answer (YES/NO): YES